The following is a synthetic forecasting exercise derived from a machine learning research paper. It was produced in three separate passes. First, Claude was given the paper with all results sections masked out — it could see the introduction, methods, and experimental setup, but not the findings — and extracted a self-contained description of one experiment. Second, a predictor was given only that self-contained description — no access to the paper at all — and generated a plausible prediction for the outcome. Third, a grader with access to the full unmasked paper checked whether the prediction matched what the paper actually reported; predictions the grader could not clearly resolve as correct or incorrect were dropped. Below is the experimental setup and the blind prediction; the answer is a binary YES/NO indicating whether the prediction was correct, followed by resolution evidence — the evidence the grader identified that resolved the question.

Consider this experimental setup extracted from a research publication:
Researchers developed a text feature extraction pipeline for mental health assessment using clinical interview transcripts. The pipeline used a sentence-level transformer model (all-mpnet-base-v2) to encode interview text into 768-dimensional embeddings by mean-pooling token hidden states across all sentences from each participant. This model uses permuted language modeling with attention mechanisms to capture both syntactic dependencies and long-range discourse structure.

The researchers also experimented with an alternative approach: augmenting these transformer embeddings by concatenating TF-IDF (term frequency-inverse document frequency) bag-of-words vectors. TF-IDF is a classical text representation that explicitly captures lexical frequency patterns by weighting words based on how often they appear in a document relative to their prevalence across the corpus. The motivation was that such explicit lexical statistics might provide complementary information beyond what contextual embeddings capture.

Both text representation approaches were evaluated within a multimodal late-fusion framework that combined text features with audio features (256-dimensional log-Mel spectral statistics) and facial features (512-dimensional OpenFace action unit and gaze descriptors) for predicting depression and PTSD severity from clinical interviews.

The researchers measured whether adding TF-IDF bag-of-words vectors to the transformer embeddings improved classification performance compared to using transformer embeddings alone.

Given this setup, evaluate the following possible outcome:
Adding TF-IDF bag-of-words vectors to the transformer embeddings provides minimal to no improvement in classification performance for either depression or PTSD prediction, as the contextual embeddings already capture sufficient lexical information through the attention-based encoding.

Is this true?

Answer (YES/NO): YES